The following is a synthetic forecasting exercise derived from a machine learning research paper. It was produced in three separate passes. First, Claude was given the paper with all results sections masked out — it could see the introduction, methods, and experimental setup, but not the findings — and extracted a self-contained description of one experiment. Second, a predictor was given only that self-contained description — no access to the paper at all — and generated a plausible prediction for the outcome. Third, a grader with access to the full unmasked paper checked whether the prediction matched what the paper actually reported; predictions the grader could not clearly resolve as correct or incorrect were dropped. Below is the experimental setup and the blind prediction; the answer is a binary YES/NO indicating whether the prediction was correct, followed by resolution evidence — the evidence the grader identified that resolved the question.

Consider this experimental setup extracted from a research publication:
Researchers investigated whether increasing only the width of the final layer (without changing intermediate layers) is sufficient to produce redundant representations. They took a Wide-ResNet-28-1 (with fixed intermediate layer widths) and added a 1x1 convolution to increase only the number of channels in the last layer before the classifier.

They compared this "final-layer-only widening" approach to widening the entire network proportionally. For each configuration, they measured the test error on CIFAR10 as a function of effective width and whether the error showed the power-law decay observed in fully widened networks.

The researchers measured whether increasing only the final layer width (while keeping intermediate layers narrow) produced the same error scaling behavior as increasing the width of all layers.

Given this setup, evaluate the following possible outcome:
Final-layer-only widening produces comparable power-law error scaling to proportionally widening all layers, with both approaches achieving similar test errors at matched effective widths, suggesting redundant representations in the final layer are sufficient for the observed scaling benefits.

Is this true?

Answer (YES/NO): NO